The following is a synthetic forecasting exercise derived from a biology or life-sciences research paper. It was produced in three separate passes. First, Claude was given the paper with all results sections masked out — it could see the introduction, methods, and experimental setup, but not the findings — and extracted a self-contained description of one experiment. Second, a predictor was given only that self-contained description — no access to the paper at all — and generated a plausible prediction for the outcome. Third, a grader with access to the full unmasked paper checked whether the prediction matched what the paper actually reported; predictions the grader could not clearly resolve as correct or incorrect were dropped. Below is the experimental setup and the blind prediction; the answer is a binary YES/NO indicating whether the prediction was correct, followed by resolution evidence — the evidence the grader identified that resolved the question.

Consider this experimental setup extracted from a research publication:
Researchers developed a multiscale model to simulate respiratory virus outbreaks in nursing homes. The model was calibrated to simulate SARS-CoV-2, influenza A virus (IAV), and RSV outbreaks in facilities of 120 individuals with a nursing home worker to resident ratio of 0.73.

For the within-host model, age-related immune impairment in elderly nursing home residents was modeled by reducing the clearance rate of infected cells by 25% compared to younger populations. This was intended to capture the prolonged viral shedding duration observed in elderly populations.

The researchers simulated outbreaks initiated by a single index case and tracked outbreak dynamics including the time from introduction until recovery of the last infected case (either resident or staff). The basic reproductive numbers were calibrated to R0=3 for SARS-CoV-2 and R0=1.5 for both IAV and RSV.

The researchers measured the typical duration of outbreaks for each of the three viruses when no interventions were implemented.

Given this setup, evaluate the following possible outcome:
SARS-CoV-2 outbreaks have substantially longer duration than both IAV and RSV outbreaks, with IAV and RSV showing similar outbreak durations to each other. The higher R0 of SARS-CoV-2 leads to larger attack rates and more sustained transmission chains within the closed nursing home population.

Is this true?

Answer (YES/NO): YES